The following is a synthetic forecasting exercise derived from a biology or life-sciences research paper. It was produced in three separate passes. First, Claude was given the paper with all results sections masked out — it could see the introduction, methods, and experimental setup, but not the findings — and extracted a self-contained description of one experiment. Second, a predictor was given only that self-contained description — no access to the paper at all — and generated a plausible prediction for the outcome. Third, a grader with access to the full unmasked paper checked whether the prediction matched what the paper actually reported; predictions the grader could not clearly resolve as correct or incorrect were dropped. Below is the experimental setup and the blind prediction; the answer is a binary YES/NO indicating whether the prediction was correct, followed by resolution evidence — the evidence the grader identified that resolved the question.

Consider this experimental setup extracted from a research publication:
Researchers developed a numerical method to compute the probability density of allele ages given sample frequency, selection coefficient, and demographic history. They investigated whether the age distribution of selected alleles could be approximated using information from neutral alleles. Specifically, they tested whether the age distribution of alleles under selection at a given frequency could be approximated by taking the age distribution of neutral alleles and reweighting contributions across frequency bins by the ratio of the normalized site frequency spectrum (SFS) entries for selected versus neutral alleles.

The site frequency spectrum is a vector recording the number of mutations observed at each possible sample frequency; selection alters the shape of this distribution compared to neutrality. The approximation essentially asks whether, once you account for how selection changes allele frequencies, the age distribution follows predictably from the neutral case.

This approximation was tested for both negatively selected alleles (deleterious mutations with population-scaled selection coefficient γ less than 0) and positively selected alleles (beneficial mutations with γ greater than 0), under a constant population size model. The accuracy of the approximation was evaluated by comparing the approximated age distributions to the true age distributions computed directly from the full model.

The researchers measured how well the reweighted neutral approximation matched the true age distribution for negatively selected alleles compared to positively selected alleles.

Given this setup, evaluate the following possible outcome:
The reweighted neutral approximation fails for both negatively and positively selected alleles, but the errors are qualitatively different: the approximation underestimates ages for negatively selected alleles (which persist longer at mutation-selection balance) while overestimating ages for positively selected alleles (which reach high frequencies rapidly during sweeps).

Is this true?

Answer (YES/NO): NO